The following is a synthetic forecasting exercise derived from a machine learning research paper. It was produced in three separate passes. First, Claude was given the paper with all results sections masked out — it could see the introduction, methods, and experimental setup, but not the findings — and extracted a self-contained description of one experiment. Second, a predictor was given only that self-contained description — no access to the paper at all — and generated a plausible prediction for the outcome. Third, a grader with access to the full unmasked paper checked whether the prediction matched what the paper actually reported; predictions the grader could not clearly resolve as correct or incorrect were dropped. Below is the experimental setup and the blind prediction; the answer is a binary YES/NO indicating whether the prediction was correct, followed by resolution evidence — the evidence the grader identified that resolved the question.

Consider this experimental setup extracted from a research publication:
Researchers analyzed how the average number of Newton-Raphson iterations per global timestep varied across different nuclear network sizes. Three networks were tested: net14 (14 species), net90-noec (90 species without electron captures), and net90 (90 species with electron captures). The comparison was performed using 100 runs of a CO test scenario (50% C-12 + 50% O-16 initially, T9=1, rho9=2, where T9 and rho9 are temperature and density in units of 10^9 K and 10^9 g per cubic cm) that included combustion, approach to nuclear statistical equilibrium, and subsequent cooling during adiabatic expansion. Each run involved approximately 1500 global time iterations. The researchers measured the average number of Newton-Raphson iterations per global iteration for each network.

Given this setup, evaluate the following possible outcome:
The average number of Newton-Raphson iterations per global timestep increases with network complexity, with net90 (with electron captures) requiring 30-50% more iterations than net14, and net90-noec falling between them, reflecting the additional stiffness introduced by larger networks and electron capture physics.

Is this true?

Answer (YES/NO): NO